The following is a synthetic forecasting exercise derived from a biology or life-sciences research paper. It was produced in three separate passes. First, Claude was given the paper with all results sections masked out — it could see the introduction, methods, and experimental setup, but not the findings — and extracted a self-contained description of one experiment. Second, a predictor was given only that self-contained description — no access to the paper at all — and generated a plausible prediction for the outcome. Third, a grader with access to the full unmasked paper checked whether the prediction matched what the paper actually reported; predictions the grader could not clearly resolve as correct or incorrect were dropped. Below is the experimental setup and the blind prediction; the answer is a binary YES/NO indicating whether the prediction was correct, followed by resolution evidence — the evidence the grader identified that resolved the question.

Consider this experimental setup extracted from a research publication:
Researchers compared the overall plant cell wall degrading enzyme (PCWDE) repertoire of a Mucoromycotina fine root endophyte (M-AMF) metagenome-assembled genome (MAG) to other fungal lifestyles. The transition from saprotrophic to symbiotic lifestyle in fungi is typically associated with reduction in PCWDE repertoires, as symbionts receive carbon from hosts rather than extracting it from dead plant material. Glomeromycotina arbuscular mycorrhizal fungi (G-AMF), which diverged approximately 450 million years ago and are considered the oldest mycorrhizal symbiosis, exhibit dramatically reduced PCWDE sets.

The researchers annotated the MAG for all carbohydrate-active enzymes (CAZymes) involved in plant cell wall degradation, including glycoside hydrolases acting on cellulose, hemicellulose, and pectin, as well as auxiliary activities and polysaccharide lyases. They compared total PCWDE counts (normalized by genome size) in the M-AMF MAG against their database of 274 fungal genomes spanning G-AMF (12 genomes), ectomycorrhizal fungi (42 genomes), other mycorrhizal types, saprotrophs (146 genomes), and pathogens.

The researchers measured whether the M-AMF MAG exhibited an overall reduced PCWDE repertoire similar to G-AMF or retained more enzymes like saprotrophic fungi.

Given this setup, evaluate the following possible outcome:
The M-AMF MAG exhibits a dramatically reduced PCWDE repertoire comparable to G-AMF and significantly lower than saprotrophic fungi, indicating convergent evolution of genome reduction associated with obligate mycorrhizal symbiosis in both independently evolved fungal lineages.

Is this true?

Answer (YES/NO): NO